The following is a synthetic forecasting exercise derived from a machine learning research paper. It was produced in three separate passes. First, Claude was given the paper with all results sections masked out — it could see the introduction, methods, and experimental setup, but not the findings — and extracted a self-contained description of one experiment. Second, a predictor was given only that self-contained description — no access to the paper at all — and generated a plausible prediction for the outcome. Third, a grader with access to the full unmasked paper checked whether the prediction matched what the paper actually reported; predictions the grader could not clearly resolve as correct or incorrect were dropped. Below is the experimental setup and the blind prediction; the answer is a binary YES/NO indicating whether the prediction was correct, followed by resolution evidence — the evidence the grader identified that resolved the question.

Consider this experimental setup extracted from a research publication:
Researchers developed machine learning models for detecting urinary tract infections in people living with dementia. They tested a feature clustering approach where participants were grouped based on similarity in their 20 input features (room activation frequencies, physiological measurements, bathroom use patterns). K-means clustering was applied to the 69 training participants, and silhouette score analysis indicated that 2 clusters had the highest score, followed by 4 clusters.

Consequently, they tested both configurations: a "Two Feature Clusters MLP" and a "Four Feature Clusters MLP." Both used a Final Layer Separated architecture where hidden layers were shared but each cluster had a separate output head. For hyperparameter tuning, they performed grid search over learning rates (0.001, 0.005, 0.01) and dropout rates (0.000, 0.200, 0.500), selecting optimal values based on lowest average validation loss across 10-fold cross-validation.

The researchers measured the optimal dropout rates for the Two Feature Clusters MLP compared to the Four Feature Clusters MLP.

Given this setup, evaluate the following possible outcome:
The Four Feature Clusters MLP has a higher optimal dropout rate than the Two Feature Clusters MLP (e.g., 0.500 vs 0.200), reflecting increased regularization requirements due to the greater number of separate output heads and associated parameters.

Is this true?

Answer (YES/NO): YES